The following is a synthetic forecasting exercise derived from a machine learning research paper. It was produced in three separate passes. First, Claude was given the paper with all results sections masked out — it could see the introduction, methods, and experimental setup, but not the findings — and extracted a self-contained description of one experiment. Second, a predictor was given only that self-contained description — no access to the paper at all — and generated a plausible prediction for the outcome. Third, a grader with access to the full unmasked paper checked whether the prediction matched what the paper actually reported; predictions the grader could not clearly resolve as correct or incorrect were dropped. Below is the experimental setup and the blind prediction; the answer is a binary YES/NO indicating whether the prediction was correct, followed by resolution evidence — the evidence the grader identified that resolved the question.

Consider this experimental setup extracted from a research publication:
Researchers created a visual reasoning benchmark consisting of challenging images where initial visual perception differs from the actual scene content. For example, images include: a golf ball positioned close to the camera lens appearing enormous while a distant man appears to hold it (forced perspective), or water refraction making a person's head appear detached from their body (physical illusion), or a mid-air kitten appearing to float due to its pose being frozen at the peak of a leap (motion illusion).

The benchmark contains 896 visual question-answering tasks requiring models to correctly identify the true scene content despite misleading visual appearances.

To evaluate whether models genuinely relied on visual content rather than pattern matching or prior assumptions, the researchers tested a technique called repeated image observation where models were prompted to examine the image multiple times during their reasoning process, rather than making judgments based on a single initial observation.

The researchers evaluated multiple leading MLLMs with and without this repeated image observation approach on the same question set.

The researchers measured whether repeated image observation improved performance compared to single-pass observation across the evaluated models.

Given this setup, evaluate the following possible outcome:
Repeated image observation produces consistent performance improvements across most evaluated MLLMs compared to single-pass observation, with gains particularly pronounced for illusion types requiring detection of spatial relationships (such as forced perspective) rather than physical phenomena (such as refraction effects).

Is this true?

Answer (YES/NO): NO